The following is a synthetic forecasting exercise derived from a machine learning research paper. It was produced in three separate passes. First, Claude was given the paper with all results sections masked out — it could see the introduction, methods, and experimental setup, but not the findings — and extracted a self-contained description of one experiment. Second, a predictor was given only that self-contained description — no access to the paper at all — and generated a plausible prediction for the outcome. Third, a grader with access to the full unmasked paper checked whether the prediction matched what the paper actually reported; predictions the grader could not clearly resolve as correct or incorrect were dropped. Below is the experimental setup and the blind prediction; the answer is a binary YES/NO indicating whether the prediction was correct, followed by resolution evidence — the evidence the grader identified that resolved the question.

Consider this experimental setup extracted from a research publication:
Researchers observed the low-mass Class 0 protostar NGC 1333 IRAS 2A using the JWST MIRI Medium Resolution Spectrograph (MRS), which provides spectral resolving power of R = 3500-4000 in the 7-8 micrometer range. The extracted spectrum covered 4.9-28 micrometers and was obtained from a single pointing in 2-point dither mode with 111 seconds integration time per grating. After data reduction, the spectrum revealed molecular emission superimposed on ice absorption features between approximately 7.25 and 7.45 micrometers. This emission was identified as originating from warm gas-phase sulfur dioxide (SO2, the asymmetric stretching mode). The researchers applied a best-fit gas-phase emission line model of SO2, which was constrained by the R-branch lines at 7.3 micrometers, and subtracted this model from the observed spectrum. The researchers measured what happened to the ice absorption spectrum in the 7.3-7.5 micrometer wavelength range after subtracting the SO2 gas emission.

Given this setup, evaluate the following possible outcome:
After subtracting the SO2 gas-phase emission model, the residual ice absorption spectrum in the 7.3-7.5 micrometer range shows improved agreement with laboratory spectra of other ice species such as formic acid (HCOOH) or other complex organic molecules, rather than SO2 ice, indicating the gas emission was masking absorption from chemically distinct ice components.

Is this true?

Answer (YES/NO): NO